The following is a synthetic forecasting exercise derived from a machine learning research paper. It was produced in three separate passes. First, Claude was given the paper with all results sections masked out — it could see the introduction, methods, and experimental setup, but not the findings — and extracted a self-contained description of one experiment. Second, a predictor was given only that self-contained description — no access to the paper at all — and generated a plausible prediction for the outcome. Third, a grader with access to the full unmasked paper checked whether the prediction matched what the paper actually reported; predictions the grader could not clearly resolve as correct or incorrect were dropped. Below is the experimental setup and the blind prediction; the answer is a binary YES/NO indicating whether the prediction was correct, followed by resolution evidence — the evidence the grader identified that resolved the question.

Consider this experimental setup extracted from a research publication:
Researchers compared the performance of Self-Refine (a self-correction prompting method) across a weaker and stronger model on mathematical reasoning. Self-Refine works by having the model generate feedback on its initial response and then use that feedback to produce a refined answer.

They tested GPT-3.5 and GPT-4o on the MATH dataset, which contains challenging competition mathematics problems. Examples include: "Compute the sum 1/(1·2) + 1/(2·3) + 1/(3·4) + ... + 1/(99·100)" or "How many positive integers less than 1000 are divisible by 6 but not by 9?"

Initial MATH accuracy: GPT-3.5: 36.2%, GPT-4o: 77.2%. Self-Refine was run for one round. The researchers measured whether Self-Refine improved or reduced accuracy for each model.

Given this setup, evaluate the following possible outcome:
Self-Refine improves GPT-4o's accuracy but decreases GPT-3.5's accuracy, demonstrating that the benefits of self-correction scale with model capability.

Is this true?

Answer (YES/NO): NO